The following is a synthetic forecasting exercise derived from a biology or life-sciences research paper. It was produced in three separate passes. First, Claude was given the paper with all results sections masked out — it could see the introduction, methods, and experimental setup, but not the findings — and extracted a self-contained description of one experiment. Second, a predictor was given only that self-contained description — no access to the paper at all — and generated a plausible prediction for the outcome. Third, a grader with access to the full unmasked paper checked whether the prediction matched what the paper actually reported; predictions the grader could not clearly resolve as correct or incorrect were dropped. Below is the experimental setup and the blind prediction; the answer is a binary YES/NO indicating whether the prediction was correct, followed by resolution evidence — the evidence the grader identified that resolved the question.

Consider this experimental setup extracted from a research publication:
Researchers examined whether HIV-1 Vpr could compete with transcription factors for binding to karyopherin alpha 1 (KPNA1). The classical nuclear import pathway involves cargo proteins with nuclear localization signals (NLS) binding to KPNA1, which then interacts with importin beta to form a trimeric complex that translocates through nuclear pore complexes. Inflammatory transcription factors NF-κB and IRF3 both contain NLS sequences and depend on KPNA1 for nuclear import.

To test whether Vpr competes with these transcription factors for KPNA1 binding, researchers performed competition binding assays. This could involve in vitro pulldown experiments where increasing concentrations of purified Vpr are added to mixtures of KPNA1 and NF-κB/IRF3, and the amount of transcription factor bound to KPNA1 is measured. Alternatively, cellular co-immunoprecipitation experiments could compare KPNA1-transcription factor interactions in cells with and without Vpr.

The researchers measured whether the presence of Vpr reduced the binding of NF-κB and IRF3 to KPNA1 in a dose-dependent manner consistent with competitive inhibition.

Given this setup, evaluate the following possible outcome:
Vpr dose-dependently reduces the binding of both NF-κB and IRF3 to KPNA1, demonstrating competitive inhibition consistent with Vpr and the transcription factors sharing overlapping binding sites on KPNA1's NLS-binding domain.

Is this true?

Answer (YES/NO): NO